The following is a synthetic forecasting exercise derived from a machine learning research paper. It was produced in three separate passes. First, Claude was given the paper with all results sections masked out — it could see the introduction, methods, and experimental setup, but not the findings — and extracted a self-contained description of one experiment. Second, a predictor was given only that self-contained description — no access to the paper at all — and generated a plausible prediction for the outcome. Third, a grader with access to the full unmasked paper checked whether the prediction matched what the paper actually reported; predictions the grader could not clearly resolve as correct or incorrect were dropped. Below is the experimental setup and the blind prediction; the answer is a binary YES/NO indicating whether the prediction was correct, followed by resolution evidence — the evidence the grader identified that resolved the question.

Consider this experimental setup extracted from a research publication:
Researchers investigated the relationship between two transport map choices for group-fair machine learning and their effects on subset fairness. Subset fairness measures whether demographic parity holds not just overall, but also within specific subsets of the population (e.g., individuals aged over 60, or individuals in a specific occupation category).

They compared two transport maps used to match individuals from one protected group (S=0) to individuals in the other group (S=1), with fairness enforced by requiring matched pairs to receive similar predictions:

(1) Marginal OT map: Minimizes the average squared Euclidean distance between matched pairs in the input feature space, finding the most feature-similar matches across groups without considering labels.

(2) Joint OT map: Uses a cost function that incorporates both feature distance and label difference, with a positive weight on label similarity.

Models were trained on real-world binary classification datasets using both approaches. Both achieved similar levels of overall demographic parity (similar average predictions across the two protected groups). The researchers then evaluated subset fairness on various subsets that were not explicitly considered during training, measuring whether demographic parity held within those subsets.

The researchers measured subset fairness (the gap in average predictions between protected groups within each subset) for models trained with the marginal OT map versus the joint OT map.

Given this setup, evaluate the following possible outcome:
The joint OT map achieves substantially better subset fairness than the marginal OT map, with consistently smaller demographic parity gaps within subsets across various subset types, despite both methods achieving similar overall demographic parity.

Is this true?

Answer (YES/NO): NO